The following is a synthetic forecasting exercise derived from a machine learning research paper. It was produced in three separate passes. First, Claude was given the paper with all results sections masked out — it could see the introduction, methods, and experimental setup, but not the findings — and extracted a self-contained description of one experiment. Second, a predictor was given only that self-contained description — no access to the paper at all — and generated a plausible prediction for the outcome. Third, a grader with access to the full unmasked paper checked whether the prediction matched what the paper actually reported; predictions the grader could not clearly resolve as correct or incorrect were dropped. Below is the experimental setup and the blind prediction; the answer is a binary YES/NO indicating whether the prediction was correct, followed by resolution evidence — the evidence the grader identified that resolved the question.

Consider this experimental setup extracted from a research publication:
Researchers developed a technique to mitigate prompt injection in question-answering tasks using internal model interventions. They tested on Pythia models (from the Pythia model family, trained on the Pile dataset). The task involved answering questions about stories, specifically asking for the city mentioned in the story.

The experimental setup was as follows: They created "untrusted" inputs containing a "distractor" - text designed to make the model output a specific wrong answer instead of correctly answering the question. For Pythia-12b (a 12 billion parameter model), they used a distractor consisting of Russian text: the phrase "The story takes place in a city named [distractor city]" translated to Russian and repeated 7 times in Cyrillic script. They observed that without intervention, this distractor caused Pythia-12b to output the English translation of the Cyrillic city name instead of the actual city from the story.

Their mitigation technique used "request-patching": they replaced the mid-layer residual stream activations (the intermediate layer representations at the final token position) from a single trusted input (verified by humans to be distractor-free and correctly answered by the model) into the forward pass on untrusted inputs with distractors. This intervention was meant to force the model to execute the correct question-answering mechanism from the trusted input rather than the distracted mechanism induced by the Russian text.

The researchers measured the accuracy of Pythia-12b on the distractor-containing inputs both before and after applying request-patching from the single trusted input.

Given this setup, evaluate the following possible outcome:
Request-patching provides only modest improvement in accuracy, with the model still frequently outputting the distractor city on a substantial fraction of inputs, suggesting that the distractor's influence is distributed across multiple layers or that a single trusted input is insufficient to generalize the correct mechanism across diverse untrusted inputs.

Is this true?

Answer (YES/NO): NO